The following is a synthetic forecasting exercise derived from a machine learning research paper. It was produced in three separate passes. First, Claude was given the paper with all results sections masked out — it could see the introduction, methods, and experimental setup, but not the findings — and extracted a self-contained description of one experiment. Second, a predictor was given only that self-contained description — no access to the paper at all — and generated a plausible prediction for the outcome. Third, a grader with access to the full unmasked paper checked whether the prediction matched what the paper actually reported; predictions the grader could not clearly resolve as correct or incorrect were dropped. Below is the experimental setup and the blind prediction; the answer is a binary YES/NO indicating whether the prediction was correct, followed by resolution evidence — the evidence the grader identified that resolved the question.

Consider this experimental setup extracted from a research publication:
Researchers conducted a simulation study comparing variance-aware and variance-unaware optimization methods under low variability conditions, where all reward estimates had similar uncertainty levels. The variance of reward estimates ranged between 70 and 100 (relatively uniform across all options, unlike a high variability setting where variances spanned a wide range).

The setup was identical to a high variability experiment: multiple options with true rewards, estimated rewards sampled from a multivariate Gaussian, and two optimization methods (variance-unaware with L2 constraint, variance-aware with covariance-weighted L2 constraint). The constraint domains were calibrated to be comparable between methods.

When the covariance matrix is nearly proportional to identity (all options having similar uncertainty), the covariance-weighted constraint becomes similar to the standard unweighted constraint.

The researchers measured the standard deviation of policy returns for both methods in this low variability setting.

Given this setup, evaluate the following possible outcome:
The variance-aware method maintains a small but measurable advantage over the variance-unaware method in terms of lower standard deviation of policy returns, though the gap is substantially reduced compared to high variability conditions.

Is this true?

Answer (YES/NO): YES